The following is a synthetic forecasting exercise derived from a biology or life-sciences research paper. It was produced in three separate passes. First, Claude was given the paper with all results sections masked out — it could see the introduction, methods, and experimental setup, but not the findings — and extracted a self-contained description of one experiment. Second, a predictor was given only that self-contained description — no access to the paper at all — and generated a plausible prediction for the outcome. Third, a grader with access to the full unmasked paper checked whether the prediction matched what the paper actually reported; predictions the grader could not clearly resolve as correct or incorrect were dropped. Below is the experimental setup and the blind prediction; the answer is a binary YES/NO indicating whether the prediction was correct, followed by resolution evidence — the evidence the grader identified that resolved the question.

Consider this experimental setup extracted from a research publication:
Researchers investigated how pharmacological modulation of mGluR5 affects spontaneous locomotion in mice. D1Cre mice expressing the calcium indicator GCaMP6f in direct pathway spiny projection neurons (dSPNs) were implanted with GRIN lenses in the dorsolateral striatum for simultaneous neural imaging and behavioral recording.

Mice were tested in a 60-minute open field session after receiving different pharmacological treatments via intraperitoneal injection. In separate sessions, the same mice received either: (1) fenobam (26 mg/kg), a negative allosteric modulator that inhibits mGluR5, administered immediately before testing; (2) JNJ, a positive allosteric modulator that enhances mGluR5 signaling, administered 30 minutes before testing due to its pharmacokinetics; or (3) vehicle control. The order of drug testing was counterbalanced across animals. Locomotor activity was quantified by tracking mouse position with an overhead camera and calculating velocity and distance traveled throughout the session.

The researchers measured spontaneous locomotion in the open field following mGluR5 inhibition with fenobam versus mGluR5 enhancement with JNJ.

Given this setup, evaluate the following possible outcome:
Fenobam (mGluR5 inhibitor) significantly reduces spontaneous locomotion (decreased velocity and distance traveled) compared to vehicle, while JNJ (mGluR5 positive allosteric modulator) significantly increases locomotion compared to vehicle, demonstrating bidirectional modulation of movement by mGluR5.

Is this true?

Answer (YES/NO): NO